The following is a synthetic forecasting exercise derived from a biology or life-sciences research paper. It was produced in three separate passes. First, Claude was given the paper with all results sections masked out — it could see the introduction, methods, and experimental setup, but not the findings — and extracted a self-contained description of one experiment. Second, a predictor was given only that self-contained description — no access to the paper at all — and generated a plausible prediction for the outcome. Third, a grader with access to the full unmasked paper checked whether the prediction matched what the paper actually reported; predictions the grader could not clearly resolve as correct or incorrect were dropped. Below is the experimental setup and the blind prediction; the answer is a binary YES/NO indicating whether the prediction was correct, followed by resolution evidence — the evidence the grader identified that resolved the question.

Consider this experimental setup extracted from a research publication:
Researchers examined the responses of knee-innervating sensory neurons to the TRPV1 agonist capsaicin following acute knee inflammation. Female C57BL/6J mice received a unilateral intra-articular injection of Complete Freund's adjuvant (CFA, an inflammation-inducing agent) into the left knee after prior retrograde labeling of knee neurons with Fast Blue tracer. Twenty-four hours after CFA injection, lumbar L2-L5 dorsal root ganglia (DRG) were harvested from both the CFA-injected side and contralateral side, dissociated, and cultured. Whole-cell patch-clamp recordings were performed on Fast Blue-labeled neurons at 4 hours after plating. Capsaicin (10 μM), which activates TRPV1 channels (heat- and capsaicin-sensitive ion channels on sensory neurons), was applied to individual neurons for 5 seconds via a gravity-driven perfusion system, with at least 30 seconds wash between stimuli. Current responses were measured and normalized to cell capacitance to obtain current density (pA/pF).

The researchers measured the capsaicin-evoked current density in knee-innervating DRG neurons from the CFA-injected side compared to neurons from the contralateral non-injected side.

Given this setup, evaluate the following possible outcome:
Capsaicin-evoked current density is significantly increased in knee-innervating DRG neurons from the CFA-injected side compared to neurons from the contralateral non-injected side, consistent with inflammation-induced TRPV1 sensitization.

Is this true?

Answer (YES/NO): NO